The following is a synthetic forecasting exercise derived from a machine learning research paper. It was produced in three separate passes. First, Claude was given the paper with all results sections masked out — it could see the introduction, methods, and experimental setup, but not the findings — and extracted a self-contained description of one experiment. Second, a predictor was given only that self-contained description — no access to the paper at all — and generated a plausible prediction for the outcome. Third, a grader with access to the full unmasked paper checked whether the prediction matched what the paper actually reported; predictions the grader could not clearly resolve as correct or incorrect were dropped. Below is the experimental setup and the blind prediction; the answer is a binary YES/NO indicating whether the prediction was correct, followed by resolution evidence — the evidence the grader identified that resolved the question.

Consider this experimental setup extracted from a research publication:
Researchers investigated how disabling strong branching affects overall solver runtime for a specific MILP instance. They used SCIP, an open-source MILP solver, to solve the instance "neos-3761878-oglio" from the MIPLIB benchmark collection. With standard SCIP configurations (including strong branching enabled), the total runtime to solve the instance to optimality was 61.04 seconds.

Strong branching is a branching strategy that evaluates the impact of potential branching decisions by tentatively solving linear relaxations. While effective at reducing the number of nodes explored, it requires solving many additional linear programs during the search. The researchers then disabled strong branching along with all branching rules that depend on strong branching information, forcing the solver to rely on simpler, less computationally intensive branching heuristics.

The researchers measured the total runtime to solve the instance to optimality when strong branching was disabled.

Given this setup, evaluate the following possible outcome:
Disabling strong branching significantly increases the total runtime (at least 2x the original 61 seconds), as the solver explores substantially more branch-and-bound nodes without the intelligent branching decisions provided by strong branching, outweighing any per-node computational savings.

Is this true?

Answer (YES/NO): YES